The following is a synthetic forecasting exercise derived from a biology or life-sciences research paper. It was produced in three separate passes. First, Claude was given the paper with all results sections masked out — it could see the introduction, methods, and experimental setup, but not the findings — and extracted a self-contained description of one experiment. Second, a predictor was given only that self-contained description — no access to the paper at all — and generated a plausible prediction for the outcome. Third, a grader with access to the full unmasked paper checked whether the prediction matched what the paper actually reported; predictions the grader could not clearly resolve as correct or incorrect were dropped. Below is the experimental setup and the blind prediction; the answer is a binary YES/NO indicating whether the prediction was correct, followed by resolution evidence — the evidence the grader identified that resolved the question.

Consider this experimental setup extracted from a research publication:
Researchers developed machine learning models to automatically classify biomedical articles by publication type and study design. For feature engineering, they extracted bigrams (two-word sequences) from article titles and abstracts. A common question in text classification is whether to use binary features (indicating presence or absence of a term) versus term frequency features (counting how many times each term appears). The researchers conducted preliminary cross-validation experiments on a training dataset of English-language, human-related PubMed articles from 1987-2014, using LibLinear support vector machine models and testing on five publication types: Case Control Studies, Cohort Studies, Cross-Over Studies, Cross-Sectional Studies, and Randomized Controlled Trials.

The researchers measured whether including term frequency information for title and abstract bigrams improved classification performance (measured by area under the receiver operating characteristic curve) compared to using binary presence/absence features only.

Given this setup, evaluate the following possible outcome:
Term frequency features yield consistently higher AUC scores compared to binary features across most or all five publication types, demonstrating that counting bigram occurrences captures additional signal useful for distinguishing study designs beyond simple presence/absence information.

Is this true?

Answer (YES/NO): NO